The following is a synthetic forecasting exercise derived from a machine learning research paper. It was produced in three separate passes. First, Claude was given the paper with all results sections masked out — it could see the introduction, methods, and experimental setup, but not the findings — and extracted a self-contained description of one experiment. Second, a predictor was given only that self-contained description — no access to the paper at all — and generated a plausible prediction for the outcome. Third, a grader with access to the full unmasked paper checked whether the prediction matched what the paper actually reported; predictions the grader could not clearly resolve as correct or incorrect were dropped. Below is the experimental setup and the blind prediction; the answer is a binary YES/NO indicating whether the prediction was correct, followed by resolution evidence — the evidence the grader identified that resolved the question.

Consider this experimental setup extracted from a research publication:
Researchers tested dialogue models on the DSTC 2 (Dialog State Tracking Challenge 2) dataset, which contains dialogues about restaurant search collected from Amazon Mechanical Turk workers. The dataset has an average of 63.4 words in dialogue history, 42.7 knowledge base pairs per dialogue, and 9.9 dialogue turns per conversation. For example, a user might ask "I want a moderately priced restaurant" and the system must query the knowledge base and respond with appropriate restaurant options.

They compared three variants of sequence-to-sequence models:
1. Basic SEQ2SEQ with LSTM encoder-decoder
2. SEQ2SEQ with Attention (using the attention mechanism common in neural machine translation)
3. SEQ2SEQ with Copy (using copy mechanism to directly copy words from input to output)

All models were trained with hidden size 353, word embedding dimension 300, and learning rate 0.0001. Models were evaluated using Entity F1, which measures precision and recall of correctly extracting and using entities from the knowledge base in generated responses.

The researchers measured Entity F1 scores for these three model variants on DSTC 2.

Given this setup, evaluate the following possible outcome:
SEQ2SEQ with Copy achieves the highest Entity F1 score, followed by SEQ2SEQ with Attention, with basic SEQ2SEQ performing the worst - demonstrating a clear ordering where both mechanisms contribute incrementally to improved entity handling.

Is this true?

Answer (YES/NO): NO